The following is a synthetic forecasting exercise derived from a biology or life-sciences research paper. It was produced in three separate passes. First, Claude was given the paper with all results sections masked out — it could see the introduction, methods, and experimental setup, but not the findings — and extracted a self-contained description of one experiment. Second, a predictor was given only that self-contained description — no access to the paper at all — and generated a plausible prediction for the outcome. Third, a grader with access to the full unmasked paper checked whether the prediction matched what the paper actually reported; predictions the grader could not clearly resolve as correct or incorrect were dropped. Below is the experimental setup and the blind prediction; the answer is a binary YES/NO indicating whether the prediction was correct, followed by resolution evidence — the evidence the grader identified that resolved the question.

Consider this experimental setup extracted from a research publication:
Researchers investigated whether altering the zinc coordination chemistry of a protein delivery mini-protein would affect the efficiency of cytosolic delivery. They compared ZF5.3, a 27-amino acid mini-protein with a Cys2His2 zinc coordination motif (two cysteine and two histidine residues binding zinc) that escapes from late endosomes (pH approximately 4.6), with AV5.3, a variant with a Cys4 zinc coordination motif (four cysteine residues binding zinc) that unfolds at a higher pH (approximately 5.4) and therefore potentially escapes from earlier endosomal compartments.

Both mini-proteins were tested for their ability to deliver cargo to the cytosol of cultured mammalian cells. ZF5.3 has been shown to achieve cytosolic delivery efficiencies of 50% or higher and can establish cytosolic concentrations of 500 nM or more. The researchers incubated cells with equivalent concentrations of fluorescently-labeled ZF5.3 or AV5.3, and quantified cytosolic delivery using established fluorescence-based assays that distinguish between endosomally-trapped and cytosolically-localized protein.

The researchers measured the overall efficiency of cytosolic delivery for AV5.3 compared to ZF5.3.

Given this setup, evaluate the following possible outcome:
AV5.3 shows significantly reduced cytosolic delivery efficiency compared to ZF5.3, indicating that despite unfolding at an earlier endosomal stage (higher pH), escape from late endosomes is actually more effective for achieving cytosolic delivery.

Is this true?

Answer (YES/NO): NO